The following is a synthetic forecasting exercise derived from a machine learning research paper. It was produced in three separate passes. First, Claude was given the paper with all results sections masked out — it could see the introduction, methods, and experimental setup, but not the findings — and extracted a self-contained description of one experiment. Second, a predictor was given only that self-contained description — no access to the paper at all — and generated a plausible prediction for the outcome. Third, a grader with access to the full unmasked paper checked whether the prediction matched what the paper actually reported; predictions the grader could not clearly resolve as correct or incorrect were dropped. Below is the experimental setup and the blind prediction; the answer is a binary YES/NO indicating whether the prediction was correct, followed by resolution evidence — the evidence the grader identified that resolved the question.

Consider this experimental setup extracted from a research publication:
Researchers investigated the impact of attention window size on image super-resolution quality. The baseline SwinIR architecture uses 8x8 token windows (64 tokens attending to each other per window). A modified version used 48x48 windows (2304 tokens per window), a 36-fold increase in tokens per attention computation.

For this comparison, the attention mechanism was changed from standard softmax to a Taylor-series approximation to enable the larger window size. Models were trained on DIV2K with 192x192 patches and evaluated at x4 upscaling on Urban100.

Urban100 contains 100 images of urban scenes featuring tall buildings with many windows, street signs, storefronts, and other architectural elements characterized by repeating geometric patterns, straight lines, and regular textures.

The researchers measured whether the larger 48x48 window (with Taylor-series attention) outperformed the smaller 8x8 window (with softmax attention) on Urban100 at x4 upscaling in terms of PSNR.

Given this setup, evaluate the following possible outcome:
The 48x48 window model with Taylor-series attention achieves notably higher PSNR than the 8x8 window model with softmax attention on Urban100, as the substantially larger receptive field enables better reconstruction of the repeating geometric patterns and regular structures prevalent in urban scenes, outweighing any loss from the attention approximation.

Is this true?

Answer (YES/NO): NO